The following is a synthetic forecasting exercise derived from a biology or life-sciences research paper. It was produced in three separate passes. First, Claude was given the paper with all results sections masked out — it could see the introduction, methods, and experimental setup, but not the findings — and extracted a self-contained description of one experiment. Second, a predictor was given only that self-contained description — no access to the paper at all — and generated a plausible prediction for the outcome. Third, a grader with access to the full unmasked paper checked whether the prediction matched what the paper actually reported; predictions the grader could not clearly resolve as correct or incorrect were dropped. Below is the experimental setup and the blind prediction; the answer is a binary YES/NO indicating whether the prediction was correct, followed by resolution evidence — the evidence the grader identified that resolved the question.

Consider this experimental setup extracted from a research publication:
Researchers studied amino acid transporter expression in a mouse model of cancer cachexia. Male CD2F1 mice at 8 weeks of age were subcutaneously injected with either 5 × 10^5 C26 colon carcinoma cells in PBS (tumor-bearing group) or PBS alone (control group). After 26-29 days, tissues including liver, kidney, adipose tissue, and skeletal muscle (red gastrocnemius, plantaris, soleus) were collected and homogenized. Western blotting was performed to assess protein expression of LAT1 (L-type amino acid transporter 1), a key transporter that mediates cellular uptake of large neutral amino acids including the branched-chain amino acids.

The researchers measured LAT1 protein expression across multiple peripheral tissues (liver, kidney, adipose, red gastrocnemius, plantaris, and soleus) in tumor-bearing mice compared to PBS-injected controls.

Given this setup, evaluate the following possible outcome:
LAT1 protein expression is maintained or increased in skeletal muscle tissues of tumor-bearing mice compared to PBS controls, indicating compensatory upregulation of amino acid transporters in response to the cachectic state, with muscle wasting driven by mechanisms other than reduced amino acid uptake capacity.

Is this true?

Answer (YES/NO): NO